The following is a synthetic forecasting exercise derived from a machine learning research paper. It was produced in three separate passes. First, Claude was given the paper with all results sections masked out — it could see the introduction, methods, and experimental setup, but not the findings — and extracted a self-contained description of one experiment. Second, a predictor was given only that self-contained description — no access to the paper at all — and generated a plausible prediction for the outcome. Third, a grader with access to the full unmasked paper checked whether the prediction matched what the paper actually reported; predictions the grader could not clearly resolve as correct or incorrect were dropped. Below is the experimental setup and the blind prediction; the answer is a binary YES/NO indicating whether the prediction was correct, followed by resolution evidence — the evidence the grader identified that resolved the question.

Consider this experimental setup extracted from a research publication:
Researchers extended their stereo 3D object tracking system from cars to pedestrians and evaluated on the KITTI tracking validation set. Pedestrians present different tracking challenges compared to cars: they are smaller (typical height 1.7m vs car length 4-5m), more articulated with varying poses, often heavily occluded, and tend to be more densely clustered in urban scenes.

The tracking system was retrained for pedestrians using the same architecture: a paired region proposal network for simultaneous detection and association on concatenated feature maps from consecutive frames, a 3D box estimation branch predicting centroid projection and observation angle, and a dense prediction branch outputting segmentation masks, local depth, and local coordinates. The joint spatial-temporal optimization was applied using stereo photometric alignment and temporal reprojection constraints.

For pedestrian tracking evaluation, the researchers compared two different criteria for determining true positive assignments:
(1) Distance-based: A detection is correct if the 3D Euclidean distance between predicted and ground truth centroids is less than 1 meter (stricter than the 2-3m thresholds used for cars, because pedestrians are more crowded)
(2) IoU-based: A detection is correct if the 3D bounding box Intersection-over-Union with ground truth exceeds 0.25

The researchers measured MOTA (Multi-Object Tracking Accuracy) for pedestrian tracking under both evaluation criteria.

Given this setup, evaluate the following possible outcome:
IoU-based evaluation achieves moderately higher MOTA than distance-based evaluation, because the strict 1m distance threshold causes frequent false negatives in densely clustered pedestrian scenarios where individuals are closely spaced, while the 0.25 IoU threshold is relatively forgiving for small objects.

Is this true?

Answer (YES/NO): NO